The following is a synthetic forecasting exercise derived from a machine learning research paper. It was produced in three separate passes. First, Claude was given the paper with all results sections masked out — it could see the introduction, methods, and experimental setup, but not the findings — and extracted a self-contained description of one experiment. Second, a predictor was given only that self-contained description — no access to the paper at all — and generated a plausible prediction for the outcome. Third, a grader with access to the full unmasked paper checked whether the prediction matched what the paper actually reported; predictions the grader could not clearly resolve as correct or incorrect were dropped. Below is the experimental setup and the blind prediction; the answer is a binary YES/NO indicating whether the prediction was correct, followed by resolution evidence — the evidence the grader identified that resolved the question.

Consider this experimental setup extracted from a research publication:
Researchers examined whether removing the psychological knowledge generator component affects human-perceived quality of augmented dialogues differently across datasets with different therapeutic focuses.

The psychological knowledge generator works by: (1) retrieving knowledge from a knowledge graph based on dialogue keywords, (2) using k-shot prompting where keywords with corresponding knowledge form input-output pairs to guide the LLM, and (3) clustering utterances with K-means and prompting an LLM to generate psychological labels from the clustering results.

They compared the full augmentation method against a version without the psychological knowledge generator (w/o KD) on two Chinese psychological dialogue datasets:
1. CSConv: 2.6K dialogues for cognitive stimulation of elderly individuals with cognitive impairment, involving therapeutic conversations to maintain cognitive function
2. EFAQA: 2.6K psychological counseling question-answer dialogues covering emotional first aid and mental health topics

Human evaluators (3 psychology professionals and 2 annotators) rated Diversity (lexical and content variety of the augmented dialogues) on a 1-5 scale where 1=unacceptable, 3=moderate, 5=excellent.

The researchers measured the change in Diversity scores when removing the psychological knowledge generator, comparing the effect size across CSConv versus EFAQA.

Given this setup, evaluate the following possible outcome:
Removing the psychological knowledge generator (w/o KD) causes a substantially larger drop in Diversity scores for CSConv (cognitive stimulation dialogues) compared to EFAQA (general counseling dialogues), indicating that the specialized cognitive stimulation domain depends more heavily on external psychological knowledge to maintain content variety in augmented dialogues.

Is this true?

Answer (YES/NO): NO